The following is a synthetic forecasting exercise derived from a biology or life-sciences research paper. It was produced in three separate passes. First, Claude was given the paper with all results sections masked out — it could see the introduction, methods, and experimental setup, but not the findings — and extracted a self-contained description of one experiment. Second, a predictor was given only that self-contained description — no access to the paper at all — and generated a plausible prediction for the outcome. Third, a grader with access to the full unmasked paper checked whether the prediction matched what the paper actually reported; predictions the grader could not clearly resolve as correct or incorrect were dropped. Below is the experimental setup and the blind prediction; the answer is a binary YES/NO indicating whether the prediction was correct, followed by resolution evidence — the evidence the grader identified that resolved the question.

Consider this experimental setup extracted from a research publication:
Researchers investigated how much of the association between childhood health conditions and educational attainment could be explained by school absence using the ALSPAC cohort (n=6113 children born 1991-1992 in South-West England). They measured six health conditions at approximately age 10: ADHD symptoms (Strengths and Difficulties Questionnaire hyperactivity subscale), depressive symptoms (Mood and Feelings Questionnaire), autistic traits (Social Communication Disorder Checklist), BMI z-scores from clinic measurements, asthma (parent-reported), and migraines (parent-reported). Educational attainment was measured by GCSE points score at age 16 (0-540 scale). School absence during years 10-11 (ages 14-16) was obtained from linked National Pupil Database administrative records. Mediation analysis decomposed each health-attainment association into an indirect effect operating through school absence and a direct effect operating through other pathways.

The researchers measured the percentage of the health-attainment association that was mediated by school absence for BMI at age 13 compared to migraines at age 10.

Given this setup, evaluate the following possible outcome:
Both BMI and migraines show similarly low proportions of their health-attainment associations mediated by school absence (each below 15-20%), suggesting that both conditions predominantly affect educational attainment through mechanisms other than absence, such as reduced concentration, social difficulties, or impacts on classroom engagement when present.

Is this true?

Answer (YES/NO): NO